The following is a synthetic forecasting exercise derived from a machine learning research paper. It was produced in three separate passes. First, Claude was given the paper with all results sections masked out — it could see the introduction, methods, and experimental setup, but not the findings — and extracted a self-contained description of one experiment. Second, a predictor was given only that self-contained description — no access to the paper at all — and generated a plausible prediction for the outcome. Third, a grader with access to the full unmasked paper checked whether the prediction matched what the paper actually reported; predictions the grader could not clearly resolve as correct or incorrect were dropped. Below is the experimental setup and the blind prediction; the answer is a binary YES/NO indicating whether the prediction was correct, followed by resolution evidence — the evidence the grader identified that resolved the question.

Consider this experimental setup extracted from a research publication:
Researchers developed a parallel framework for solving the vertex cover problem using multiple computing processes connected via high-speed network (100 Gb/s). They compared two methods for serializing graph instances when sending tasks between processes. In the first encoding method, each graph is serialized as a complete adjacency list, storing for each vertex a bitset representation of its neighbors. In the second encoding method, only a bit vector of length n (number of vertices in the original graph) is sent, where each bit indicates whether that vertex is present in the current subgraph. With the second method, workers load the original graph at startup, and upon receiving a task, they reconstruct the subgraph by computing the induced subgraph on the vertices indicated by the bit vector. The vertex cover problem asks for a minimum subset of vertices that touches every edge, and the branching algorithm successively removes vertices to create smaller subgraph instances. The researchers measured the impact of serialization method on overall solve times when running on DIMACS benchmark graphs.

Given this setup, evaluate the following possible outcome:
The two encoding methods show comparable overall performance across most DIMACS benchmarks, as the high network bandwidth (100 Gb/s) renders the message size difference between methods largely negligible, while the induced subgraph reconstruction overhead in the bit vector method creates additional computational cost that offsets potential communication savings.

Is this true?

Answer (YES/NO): NO